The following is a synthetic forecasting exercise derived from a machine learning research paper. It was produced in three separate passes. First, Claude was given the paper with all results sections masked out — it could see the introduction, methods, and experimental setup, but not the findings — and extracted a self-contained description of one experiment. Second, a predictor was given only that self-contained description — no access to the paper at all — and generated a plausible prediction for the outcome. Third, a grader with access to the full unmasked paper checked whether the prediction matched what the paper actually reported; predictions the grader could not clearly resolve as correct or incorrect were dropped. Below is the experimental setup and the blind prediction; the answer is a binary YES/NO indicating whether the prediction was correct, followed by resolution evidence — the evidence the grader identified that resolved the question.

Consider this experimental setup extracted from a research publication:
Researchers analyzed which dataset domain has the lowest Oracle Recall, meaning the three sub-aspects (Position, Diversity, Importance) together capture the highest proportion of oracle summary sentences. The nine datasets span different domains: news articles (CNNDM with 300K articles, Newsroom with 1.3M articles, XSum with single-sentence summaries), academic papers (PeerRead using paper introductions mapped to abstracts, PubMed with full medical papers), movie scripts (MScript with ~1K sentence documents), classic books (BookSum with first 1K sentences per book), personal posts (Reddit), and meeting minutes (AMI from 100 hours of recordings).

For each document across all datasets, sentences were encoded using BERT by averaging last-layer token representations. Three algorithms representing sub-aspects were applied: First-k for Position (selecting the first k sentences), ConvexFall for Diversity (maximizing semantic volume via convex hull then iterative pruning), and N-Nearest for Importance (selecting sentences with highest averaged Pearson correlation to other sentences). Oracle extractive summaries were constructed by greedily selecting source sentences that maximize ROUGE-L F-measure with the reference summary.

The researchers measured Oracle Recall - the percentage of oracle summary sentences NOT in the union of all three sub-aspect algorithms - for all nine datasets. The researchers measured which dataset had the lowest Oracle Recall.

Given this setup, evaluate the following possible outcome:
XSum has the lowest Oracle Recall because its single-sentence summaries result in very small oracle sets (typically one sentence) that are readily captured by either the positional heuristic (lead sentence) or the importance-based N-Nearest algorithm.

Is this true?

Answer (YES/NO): NO